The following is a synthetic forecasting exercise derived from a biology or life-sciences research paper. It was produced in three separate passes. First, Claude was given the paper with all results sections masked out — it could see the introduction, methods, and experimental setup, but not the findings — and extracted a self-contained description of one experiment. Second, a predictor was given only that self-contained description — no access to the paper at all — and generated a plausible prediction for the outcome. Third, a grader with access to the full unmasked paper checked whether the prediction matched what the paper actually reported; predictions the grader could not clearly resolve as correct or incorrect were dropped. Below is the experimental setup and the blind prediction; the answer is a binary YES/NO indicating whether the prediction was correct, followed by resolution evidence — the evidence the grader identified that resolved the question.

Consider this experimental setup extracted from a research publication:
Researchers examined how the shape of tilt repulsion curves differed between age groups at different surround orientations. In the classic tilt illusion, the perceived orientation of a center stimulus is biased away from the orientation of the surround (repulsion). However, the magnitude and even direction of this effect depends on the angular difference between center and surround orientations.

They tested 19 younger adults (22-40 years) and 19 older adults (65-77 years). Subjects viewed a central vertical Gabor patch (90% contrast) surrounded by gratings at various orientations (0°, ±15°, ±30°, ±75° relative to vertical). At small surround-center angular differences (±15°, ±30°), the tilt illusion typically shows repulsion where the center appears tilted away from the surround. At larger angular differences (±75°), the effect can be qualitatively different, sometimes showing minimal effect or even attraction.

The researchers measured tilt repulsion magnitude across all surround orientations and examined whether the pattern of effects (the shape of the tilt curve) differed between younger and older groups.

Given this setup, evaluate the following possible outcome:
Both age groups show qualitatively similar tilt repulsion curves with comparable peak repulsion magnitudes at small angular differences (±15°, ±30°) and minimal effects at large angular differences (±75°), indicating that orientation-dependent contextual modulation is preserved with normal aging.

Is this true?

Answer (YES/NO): NO